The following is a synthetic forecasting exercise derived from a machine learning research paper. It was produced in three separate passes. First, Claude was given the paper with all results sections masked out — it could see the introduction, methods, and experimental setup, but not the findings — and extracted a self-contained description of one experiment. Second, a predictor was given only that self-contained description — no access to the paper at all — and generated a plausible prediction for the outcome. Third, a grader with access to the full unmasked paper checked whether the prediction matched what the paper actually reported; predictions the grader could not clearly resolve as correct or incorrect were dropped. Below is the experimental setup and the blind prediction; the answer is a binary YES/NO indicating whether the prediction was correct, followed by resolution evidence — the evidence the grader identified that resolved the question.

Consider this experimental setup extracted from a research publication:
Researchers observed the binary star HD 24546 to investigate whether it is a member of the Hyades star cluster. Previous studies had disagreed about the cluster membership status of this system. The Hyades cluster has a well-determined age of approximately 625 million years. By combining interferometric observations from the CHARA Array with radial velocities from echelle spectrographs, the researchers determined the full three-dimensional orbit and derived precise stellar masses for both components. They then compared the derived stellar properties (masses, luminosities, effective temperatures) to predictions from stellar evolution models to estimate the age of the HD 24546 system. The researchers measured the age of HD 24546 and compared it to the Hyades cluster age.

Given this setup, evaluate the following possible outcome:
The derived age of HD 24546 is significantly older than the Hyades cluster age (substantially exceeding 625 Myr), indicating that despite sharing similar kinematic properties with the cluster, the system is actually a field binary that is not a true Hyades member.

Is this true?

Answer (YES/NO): YES